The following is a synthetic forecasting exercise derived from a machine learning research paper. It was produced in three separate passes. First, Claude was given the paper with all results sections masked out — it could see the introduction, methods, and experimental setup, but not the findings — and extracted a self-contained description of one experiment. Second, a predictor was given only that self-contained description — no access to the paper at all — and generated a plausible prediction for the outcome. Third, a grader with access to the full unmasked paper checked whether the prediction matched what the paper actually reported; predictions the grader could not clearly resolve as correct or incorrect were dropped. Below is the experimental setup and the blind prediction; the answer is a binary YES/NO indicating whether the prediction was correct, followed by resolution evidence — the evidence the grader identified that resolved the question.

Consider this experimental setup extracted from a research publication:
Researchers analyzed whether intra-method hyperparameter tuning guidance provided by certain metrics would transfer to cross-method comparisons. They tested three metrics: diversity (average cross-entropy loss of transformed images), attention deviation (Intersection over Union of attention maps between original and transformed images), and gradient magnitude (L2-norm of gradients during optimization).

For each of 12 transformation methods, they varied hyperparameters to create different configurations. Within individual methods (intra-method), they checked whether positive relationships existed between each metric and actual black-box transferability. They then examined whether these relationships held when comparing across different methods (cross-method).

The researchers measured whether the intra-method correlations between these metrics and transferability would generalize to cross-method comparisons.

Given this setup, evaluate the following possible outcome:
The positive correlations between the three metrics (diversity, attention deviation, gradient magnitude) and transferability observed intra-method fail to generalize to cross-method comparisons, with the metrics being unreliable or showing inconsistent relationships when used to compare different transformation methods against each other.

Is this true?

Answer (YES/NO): YES